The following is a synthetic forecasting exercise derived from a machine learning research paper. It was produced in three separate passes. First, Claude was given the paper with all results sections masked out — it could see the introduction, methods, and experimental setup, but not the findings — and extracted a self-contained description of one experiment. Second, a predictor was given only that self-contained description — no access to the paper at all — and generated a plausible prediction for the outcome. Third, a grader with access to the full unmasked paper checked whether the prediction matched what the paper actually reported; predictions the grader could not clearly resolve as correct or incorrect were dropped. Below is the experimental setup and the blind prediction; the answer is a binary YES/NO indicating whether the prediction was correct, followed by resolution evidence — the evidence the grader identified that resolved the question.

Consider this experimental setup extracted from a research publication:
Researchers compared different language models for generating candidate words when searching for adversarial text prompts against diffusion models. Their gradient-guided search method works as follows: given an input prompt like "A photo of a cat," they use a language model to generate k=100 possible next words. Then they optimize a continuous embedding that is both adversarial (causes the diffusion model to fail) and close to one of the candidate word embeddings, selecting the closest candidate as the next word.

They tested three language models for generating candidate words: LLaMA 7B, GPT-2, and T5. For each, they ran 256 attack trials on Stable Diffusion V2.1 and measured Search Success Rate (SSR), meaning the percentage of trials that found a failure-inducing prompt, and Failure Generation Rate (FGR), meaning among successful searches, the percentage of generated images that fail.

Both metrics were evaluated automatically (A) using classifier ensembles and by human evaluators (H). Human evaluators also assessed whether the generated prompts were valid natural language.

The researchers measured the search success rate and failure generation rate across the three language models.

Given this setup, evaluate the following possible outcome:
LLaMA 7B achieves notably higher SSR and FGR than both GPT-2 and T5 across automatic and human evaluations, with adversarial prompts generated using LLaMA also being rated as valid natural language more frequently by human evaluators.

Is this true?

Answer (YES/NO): NO